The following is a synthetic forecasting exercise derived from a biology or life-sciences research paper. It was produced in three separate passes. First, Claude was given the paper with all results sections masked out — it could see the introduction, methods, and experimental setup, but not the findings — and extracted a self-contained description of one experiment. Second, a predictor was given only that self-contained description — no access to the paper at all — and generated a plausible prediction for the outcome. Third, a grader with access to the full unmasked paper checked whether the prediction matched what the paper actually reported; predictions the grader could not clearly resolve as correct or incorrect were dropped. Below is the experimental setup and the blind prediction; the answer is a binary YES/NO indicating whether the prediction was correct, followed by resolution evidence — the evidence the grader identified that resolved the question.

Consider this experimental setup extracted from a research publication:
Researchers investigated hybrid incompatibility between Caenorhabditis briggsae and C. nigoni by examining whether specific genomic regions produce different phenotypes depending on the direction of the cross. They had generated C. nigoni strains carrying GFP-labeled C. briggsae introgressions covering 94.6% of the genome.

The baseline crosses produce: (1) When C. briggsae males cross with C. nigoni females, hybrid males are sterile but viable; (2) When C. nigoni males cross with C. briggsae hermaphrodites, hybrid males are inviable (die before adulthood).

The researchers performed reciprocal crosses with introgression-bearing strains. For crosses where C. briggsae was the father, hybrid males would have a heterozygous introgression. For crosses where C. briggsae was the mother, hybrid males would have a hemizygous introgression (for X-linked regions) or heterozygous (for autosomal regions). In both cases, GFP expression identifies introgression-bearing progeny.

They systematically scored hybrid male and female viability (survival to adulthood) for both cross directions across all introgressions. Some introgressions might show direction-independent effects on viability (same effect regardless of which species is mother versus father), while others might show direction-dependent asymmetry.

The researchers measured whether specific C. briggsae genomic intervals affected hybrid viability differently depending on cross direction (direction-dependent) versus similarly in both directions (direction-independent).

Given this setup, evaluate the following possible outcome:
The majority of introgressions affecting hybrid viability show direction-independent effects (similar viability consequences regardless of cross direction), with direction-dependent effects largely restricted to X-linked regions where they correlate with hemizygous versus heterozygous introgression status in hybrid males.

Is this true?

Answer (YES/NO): NO